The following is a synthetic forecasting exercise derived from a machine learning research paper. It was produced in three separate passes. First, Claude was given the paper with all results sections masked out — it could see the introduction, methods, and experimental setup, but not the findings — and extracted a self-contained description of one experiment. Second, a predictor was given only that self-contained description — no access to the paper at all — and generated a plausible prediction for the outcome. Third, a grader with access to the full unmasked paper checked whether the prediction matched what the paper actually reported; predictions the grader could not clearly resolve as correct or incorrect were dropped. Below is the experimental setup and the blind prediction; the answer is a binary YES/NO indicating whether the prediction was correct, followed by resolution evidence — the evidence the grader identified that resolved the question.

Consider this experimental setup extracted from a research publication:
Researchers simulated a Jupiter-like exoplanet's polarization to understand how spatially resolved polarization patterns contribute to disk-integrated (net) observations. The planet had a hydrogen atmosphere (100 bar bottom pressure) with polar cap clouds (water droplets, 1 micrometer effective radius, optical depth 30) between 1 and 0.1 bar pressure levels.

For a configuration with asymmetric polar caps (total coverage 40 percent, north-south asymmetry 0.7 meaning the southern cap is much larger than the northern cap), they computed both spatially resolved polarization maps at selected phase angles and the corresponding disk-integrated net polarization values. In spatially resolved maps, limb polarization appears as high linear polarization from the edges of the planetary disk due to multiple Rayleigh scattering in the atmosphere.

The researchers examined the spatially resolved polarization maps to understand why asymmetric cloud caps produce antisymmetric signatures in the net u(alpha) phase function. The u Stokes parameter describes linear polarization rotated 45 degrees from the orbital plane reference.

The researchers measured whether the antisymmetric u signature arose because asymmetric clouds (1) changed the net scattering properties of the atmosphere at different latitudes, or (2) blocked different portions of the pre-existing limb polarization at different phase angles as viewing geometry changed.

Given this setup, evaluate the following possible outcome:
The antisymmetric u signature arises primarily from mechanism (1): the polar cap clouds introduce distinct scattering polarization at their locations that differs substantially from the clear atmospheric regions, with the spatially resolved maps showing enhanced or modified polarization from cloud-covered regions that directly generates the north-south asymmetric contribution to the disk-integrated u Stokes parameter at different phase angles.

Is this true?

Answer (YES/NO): NO